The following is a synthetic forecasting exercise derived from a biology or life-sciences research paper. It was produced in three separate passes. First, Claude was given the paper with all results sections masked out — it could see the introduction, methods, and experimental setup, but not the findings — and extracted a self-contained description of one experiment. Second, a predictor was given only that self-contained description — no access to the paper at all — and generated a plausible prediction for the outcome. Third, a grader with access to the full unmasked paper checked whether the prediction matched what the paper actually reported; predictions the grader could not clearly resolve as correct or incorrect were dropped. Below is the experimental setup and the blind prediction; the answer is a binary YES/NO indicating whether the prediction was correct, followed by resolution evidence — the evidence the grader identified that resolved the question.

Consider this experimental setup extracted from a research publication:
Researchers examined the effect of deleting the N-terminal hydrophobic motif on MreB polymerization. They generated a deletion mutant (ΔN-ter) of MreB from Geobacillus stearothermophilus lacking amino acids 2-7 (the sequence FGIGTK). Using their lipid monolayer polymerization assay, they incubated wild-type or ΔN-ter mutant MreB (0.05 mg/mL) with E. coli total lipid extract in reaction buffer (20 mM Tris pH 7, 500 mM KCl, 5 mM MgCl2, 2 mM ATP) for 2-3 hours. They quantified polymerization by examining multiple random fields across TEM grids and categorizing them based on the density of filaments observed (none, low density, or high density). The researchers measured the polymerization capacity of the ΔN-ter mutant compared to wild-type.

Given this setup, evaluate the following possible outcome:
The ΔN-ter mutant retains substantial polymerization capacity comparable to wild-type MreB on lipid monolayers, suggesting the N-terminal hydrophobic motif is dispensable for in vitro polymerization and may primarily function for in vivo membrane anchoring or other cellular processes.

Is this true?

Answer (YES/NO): NO